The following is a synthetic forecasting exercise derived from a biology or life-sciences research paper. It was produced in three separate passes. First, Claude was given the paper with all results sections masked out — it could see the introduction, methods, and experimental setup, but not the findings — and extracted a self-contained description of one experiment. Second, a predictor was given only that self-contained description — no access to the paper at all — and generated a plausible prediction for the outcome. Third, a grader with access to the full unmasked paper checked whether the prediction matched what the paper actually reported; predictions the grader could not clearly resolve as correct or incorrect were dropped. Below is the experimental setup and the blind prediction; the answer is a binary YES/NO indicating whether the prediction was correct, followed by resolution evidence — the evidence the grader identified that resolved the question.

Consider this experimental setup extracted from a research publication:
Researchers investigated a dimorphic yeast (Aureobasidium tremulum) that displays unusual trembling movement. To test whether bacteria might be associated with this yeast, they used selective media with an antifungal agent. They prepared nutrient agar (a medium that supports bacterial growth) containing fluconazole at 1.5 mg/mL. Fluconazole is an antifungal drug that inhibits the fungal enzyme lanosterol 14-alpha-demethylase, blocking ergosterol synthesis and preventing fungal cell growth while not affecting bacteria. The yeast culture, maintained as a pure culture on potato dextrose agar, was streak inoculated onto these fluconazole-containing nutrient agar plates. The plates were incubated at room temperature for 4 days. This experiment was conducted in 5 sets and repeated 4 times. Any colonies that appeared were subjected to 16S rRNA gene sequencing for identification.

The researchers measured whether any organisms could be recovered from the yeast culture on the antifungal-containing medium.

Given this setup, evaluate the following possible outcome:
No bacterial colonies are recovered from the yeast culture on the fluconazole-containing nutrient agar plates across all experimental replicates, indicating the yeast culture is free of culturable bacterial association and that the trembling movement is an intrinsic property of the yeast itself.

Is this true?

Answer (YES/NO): NO